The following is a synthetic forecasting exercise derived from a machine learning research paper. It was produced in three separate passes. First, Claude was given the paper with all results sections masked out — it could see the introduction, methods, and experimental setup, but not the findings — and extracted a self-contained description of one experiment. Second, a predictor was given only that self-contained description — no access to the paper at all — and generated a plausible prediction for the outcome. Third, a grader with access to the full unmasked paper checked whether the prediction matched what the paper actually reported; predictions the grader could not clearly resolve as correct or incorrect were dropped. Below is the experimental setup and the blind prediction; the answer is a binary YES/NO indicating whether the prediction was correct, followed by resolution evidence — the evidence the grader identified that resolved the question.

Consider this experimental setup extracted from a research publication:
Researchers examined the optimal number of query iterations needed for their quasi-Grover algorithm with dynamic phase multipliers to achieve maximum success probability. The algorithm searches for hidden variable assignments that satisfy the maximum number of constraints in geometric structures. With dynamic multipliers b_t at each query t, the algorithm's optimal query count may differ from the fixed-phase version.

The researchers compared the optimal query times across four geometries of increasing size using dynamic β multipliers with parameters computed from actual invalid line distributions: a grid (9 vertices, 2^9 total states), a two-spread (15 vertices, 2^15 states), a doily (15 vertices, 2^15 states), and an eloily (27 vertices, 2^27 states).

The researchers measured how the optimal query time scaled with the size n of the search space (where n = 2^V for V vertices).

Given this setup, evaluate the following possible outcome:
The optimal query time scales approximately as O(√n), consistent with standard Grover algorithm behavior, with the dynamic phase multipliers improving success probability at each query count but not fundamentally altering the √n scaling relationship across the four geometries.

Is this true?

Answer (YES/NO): NO